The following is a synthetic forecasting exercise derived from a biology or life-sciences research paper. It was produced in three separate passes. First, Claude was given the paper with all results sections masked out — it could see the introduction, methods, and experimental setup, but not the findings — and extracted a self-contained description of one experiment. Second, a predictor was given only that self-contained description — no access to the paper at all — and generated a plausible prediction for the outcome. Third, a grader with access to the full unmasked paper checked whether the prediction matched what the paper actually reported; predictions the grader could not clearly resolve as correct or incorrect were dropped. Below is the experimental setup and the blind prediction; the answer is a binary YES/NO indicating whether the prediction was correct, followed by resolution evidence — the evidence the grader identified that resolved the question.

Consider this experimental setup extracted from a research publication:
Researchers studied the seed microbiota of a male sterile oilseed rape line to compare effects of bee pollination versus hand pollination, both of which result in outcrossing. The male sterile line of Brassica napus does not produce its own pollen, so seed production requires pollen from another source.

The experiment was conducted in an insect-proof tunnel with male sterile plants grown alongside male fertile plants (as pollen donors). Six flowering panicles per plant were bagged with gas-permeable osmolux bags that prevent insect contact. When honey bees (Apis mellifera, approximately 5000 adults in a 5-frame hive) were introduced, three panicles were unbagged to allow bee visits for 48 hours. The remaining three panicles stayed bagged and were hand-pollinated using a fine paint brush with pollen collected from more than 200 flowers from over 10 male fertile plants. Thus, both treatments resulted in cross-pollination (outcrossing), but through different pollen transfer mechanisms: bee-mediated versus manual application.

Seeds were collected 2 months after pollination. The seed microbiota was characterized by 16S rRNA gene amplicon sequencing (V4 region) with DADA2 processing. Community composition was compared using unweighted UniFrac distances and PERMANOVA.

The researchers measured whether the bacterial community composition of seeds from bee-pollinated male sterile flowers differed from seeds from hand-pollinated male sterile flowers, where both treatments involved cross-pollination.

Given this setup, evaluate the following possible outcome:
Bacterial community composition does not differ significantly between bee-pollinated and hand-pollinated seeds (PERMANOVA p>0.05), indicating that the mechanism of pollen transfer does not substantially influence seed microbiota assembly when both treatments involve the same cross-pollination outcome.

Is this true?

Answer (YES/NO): YES